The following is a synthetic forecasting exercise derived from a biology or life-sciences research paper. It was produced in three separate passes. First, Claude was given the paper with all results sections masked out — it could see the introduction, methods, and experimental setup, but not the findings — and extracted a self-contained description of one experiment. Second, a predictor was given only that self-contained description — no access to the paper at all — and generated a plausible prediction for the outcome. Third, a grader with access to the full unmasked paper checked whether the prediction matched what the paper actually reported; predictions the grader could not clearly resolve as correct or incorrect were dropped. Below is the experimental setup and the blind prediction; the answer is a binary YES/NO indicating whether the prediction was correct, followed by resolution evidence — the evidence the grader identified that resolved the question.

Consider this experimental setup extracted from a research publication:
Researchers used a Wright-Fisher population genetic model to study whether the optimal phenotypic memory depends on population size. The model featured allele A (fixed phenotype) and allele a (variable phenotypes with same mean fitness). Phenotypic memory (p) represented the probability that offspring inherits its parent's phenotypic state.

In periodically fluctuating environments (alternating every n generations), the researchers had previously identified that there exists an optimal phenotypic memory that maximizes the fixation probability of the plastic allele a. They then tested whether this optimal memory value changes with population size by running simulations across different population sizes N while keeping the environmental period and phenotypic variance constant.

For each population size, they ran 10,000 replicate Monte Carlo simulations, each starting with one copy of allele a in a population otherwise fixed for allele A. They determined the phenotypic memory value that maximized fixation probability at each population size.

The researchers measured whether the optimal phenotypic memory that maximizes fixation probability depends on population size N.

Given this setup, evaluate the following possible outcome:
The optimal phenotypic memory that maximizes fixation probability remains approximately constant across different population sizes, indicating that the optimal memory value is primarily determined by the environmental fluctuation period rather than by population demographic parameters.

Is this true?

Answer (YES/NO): YES